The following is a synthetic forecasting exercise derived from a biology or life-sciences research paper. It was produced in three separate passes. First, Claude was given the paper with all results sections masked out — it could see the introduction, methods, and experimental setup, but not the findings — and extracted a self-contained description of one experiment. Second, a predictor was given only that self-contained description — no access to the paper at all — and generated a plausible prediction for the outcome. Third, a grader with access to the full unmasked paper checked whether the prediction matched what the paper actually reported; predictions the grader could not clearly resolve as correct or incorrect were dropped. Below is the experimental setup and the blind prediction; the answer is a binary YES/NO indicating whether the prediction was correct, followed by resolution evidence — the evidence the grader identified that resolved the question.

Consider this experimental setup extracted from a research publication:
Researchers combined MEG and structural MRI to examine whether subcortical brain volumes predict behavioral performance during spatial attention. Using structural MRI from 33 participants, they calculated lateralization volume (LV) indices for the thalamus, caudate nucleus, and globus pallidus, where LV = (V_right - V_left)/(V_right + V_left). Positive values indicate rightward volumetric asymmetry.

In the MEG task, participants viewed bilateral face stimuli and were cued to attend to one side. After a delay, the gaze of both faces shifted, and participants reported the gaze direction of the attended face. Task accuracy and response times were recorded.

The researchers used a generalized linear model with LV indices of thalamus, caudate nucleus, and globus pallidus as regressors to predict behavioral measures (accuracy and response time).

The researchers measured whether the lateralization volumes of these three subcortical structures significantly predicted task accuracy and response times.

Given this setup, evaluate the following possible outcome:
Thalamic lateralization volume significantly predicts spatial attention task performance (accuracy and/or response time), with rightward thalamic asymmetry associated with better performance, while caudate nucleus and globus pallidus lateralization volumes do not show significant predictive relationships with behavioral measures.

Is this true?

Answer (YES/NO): NO